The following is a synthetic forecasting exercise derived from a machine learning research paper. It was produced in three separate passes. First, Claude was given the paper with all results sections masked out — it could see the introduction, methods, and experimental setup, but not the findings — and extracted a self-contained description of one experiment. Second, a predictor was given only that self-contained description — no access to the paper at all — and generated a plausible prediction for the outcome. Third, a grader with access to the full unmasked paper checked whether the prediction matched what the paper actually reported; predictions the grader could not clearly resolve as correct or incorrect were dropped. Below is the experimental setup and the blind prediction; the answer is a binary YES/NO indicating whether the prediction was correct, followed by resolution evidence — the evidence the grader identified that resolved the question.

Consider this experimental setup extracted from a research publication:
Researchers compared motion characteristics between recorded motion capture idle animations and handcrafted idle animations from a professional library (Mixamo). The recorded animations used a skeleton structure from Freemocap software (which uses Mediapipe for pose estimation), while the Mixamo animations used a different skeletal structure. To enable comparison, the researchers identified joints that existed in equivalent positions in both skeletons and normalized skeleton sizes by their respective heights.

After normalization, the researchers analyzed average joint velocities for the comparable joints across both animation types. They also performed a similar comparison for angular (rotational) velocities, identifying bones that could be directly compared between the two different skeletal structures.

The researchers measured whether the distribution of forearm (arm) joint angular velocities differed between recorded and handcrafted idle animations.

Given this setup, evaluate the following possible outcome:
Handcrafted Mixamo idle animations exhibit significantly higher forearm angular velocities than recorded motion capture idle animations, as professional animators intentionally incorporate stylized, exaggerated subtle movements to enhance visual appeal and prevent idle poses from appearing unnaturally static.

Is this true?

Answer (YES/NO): NO